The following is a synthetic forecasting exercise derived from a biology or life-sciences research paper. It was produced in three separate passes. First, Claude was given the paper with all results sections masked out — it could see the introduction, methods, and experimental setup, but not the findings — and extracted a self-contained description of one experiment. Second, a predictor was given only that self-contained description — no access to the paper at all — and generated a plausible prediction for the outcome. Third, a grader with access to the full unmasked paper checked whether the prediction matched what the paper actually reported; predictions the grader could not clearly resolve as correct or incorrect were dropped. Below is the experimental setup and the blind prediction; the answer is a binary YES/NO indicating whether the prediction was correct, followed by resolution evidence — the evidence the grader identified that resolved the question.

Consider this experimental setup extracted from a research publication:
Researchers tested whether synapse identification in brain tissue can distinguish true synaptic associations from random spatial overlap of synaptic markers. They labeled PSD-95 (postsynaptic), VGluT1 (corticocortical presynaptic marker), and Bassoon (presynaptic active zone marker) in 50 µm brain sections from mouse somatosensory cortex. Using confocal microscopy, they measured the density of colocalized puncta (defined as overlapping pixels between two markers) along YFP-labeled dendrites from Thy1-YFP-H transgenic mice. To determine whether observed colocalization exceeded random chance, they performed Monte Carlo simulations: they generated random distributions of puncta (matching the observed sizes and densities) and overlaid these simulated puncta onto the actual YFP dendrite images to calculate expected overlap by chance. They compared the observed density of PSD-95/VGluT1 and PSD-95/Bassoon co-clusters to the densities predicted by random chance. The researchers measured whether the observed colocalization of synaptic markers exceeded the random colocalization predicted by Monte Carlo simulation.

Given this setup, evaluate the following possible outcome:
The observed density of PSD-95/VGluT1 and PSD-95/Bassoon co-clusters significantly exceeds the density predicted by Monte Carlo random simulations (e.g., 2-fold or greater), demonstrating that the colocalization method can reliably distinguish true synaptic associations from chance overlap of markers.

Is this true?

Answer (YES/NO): NO